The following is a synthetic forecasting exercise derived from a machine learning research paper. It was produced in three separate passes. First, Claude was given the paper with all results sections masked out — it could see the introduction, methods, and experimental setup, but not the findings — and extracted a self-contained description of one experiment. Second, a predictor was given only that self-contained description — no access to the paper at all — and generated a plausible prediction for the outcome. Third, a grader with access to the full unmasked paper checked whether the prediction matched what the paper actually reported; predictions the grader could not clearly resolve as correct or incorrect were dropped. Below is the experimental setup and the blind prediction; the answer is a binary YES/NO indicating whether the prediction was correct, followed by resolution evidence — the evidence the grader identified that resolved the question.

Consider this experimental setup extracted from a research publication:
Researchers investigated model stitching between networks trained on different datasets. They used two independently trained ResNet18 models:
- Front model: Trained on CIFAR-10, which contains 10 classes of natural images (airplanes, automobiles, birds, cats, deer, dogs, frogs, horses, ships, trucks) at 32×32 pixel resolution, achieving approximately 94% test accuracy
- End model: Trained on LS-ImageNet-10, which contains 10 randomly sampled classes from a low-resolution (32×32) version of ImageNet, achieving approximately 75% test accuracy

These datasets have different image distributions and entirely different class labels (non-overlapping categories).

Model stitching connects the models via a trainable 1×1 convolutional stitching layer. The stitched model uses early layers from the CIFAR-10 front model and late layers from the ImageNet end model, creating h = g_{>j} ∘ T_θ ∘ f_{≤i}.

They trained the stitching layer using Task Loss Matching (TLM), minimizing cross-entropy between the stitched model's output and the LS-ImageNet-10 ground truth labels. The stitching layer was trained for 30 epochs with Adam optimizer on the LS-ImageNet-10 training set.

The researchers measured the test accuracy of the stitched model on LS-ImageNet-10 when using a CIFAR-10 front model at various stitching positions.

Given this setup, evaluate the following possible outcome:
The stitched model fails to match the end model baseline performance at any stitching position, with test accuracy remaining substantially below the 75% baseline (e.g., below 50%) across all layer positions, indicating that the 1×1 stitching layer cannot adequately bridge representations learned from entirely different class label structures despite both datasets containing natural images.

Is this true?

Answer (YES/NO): NO